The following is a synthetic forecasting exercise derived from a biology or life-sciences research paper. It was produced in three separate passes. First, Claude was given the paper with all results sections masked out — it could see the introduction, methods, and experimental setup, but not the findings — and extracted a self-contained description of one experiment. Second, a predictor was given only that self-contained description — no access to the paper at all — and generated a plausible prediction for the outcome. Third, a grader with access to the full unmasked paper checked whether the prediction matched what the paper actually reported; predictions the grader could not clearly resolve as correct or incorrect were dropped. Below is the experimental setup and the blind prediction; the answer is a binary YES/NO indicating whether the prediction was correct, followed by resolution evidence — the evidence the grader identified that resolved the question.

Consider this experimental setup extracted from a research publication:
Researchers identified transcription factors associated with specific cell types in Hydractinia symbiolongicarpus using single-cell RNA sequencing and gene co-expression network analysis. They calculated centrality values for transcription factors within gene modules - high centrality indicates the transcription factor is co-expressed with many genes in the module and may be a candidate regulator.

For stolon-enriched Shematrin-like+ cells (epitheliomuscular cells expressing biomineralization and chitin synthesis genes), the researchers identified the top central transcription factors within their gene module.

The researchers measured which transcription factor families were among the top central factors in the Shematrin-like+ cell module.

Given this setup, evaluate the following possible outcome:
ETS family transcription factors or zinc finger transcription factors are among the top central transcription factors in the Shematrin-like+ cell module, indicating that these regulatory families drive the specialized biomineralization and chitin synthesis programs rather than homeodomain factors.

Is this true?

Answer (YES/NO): NO